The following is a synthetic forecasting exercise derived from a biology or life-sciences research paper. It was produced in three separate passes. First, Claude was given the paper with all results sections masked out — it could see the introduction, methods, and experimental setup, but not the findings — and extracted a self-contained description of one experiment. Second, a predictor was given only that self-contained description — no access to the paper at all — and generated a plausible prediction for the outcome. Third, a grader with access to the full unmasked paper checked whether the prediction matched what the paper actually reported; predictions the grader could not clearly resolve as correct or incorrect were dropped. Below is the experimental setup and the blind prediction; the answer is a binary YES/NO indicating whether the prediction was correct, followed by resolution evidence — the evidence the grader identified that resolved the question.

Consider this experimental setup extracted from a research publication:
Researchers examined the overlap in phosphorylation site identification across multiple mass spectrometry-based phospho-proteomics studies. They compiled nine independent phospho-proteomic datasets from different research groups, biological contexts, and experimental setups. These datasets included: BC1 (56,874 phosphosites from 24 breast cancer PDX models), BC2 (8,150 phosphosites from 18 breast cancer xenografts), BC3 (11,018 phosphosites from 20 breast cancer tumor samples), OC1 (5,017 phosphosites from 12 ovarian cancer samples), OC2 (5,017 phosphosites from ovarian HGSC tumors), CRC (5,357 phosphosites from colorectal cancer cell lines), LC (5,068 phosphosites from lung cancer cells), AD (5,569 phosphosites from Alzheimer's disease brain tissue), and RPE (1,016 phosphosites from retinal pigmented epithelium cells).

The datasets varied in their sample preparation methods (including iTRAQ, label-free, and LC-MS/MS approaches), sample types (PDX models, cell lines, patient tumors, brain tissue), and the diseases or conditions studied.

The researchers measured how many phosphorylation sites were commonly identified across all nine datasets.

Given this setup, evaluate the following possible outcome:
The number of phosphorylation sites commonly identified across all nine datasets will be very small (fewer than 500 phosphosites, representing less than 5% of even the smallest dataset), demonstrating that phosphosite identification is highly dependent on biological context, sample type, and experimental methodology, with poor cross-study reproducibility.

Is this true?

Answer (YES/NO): YES